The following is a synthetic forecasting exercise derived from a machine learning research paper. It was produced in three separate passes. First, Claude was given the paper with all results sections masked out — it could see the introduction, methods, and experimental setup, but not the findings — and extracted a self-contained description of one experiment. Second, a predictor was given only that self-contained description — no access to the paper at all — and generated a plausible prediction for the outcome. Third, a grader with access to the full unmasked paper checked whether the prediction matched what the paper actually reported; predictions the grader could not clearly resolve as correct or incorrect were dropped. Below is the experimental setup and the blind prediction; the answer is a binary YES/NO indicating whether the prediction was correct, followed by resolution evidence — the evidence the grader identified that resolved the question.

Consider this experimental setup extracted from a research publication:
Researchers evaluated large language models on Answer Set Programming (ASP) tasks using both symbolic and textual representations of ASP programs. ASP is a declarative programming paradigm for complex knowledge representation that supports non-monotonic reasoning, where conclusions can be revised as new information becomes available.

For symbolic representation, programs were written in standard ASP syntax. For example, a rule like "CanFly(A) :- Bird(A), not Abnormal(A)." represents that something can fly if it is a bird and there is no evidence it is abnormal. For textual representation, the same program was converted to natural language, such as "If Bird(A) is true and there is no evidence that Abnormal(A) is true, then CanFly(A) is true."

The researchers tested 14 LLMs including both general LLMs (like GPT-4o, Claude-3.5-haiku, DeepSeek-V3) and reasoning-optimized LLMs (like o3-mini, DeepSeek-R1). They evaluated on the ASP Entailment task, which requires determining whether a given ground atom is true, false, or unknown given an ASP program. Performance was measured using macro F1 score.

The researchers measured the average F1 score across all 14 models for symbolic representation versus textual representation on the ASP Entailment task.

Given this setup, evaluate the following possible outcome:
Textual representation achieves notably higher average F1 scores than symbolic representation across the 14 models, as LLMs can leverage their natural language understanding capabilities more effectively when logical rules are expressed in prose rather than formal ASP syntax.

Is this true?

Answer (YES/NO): NO